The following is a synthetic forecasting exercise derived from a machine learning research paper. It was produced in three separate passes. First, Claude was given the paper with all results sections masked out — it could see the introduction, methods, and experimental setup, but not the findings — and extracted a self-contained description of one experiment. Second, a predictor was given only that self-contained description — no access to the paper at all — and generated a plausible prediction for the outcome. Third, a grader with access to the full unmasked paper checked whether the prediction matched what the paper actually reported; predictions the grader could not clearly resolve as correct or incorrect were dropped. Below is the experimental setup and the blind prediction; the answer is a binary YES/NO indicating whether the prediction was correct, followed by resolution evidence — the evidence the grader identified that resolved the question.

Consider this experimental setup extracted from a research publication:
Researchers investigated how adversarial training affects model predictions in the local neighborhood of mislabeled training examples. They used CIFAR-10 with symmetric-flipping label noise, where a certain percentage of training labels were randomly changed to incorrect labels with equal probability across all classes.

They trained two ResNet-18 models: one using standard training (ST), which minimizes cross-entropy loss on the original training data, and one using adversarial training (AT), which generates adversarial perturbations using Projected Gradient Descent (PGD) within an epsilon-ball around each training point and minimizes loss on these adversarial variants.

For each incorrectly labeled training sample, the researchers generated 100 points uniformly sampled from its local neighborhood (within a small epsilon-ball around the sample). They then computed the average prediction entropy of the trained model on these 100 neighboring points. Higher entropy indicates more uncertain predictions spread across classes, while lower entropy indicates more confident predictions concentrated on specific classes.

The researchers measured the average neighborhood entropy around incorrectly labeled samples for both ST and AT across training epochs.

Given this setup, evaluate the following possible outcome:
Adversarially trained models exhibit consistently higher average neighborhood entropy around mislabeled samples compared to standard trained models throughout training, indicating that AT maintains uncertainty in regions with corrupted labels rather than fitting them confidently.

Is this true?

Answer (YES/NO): YES